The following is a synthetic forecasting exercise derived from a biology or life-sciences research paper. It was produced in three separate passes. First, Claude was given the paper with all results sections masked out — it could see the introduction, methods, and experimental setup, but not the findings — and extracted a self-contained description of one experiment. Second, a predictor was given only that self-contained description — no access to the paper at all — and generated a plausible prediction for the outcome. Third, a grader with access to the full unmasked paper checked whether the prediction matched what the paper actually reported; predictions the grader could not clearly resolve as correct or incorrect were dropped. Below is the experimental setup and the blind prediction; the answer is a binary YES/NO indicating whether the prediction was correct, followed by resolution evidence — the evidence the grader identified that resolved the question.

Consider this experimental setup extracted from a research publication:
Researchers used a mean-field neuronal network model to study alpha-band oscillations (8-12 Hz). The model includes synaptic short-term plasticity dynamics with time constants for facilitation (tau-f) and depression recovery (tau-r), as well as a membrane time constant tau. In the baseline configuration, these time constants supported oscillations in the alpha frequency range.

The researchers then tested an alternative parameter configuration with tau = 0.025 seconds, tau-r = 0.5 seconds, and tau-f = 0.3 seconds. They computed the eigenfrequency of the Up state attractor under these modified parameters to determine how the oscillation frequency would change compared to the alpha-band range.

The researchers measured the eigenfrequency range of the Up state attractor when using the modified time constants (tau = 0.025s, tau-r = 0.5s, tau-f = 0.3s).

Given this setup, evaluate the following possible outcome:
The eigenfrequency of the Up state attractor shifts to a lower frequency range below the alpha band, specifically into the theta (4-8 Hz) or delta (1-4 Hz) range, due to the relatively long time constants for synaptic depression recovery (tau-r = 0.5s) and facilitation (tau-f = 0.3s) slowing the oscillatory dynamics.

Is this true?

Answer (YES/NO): YES